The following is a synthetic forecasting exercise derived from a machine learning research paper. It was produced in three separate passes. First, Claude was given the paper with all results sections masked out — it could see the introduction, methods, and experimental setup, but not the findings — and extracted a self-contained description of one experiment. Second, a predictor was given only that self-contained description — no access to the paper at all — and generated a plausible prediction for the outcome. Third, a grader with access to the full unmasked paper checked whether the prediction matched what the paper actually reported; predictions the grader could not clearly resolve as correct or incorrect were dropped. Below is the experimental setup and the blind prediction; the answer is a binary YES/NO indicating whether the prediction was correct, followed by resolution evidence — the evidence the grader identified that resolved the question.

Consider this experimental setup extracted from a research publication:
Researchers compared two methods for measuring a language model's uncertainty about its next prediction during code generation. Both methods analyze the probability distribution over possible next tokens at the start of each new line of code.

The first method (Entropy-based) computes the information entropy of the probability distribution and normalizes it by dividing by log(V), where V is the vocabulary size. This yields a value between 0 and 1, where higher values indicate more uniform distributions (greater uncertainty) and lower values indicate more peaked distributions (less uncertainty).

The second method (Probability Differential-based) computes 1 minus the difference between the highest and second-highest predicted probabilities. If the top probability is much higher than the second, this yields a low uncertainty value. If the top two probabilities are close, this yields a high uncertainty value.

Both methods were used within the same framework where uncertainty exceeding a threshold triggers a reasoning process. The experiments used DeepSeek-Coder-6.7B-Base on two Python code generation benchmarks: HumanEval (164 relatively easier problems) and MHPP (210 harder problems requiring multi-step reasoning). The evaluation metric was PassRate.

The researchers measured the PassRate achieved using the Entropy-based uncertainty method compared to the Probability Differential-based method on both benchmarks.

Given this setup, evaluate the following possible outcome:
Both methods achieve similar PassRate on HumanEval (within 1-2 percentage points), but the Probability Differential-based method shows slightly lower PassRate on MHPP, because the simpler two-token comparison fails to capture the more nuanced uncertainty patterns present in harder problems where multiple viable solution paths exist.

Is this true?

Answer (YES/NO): YES